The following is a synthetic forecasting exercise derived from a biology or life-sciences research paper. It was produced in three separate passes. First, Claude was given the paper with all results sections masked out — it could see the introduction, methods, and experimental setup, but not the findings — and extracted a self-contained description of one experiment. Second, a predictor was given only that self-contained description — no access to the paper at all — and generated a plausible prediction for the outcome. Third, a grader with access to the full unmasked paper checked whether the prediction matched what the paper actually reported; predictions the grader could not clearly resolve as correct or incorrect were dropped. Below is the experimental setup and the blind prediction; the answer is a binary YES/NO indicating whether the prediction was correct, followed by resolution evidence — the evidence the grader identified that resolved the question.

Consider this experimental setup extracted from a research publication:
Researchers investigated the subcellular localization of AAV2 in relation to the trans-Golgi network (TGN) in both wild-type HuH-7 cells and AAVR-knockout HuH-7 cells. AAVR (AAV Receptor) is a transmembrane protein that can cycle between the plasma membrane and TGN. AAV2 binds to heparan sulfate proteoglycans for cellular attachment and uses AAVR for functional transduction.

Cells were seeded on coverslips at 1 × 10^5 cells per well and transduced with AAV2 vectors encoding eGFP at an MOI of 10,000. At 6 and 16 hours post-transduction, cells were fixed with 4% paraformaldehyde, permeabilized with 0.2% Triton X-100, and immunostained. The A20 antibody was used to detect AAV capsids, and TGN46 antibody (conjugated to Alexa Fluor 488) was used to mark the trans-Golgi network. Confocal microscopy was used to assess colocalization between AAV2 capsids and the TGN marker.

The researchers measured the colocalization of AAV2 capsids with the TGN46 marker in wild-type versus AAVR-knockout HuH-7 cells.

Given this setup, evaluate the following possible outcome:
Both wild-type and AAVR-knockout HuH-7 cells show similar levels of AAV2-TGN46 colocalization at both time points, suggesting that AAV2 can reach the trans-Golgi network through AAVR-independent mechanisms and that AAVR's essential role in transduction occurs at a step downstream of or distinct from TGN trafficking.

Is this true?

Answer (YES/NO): NO